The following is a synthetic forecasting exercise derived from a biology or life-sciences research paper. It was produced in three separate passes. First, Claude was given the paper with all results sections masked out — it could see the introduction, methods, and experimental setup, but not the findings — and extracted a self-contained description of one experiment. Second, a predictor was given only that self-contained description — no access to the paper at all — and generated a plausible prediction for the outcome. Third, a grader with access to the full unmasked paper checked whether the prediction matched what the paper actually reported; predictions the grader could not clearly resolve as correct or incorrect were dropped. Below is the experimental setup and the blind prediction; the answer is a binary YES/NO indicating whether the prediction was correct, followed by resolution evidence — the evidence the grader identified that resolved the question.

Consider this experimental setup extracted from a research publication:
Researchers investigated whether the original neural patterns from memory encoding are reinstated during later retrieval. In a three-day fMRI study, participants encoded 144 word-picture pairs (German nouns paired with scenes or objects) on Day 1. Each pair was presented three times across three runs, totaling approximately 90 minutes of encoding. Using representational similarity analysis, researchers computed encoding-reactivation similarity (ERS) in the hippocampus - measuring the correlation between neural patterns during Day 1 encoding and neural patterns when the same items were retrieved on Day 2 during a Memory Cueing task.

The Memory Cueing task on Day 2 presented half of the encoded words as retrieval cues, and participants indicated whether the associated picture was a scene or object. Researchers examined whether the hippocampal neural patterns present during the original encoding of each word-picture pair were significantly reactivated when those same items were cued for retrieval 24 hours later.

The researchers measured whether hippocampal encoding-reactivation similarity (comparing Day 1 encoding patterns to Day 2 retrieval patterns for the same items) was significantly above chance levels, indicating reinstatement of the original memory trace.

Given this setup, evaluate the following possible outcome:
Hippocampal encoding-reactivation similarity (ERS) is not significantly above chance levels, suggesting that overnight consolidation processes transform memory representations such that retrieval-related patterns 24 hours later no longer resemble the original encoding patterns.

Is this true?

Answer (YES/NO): YES